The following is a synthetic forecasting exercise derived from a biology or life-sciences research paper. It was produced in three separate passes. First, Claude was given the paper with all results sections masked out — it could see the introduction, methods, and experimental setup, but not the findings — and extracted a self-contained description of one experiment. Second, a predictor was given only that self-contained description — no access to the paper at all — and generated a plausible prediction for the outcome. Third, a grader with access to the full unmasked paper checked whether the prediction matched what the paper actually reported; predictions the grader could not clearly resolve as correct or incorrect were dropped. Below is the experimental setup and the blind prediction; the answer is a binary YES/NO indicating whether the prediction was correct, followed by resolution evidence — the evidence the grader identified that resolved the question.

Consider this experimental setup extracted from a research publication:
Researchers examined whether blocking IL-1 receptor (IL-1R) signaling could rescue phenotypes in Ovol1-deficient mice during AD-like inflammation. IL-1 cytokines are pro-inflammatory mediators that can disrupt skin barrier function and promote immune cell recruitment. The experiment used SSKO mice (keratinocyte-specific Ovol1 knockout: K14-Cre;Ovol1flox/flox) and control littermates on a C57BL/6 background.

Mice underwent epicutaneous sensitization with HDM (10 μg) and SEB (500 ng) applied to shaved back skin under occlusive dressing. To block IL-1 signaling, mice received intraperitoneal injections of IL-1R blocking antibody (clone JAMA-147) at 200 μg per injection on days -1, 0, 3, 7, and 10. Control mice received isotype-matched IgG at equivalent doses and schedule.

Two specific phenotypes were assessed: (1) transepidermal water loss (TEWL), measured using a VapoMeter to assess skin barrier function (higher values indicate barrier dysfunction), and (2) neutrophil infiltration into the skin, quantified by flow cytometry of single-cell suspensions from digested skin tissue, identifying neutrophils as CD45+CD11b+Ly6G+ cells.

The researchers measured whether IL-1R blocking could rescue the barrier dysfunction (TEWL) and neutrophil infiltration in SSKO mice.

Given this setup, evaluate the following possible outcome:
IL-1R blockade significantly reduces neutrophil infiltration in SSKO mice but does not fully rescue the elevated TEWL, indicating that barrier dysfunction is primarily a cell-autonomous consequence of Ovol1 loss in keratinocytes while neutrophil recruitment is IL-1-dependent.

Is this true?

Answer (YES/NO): YES